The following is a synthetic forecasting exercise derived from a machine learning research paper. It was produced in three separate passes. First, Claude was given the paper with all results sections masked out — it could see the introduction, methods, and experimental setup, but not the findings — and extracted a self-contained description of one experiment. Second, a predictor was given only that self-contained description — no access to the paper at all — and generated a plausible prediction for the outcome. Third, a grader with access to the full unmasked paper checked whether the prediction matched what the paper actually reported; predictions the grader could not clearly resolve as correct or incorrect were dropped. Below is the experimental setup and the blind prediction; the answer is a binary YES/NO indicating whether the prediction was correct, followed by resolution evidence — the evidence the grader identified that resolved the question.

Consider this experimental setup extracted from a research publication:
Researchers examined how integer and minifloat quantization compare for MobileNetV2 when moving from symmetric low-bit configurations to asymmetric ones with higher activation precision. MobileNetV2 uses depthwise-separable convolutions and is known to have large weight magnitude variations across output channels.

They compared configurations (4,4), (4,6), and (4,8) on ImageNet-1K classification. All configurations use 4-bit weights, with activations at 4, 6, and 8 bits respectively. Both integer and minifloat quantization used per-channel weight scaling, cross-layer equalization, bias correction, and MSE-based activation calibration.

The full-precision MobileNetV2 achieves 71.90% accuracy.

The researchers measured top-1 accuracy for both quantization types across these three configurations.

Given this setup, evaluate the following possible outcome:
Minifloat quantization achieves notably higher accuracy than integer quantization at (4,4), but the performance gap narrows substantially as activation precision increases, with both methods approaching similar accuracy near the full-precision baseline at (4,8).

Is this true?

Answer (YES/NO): NO